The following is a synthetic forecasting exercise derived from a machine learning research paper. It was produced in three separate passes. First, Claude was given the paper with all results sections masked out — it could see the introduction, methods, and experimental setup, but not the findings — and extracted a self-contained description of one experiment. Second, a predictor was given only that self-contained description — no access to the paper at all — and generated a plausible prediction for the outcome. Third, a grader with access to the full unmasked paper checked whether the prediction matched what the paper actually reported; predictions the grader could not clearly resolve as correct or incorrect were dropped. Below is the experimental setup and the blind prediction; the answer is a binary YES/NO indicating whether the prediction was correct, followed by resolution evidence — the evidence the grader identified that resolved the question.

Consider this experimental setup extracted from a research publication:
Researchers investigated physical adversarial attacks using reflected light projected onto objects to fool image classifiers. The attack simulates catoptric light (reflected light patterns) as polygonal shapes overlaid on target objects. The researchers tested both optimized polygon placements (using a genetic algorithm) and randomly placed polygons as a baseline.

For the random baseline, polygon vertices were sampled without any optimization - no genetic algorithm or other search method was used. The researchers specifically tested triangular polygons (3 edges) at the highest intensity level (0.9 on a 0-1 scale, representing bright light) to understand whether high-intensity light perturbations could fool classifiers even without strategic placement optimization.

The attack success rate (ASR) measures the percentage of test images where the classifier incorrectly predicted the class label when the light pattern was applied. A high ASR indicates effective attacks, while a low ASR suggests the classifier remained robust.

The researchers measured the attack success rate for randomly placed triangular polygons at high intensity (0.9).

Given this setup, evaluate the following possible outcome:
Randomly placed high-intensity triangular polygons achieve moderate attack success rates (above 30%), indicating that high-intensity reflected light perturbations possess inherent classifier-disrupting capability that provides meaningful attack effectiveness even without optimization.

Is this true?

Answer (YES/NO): NO